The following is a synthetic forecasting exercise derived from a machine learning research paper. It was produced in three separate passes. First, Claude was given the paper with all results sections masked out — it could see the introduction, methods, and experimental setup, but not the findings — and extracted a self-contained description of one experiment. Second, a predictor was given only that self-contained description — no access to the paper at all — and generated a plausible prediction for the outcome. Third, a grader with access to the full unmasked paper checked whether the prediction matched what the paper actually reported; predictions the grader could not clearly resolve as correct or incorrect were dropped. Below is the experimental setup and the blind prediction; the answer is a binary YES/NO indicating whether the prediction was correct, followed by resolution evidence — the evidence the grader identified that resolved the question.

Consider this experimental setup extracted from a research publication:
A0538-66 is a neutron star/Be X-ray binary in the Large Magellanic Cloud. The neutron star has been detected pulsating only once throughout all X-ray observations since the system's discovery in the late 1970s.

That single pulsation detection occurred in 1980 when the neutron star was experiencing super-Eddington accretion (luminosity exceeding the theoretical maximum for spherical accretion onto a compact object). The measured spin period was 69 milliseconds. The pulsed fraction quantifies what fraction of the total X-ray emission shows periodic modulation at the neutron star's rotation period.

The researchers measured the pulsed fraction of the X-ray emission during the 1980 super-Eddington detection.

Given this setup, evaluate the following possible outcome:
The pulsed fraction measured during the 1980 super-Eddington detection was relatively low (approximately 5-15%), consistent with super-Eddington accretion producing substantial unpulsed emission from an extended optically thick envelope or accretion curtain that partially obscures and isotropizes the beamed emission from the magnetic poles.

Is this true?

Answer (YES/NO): YES